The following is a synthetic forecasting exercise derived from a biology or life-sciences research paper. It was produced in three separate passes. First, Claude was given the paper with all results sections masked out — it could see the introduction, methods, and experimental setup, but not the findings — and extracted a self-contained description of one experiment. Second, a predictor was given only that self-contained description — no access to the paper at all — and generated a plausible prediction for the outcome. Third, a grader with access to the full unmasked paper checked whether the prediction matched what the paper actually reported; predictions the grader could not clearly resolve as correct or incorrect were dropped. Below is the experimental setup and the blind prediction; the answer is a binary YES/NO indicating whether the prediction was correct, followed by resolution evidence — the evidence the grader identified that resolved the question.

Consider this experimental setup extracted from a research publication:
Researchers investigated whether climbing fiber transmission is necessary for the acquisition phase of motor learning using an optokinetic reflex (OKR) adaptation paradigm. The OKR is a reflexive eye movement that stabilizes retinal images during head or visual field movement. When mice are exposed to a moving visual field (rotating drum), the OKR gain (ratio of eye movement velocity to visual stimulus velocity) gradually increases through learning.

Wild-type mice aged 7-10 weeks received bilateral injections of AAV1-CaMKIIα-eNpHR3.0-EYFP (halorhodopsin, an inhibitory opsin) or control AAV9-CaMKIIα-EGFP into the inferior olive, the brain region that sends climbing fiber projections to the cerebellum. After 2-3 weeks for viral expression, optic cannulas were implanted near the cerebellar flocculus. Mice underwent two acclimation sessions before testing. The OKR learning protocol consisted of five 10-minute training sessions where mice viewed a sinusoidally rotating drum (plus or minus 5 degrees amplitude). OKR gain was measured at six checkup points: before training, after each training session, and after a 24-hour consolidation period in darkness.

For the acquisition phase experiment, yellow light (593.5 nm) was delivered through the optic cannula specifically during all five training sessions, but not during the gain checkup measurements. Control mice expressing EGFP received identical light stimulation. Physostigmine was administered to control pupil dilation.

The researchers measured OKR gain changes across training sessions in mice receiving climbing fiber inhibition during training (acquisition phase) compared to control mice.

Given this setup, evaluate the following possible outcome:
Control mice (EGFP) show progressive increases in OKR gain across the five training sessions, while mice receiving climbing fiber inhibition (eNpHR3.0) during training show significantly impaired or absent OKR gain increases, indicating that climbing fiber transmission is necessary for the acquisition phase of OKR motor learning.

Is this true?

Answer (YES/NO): YES